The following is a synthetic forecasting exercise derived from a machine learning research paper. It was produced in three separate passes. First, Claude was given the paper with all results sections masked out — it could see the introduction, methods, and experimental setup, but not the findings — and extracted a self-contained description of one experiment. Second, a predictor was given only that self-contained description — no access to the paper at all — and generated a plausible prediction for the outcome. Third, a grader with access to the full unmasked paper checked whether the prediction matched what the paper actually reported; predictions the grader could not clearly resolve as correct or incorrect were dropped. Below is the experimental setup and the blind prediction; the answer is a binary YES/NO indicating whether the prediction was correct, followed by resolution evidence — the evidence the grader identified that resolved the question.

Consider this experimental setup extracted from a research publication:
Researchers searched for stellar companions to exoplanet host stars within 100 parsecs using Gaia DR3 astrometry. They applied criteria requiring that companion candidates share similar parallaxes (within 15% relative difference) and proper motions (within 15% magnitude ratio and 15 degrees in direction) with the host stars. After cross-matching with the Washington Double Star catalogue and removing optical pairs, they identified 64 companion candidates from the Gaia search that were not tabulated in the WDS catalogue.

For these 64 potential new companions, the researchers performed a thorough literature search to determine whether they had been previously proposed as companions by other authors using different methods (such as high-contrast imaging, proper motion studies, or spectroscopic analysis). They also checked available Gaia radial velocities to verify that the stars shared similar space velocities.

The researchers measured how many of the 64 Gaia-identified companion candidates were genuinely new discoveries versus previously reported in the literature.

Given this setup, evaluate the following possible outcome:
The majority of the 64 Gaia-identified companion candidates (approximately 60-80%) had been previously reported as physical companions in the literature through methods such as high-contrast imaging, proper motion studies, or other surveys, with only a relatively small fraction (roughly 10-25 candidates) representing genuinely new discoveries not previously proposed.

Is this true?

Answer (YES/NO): YES